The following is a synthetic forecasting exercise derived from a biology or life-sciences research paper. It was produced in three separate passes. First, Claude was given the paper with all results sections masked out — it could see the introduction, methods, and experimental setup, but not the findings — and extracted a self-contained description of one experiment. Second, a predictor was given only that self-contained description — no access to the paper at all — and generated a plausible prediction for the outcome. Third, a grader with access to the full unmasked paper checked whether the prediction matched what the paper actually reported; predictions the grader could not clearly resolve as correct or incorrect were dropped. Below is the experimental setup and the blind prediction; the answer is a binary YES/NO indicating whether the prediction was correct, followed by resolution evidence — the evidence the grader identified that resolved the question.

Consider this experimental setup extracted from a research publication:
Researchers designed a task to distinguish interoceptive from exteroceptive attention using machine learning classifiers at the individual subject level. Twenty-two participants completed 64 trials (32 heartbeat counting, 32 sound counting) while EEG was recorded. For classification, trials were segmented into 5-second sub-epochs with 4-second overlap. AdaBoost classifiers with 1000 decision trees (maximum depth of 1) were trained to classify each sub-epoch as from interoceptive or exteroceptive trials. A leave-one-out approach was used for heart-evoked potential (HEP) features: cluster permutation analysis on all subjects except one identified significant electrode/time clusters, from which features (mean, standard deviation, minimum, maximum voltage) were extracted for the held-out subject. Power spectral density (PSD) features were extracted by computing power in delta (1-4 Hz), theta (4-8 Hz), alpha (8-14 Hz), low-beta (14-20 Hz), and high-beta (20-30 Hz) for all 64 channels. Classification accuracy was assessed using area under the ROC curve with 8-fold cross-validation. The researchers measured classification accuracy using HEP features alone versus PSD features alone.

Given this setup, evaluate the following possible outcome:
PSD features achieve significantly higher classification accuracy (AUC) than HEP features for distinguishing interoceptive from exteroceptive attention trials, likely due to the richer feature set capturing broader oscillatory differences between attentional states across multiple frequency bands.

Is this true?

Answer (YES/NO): YES